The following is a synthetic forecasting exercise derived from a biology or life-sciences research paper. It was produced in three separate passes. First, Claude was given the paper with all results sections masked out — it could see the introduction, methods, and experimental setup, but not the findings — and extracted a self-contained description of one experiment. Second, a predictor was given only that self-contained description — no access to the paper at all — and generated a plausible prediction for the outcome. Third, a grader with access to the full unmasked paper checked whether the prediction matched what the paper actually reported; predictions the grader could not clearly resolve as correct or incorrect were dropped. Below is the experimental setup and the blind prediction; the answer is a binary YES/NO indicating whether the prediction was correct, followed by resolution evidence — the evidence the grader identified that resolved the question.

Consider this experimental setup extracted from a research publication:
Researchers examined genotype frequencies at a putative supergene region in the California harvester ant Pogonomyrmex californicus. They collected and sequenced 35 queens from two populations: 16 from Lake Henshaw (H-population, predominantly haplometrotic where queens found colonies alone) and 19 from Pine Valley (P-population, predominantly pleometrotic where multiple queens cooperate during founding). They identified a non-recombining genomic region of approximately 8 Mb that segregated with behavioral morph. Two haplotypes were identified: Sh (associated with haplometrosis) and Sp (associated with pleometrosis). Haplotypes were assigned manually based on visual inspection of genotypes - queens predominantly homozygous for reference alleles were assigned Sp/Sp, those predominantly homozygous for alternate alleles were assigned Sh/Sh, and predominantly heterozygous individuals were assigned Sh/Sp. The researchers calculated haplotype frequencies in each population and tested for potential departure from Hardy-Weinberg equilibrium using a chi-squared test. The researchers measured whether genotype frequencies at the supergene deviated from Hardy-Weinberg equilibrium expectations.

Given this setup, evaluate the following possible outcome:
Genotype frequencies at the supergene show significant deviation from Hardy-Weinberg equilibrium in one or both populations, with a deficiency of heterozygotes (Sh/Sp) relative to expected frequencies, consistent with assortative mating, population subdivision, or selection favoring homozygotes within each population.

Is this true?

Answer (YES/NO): NO